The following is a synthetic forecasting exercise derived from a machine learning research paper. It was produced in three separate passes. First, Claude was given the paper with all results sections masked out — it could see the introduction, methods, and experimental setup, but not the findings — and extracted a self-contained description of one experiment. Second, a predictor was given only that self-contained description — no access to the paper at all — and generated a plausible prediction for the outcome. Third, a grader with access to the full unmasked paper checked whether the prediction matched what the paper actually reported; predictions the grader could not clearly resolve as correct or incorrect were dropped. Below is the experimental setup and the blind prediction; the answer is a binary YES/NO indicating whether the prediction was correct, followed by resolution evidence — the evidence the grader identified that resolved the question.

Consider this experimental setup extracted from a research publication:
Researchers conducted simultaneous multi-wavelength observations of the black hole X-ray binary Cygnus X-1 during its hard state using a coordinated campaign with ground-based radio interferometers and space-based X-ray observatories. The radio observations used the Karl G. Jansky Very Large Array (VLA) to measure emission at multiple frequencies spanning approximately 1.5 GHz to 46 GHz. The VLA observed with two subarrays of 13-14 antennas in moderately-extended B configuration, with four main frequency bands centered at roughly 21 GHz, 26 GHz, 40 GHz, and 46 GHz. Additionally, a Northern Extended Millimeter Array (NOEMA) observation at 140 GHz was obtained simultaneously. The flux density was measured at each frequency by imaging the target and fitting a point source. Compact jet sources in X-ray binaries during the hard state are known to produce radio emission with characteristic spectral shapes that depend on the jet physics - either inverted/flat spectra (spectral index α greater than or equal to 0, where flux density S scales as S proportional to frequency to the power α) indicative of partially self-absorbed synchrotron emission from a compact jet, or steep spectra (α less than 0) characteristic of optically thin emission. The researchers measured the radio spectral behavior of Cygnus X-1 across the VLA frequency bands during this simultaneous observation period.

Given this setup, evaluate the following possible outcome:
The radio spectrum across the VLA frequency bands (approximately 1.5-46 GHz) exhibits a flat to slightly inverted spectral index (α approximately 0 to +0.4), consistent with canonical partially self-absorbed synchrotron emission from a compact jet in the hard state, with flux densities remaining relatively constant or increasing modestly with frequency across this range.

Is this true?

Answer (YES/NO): YES